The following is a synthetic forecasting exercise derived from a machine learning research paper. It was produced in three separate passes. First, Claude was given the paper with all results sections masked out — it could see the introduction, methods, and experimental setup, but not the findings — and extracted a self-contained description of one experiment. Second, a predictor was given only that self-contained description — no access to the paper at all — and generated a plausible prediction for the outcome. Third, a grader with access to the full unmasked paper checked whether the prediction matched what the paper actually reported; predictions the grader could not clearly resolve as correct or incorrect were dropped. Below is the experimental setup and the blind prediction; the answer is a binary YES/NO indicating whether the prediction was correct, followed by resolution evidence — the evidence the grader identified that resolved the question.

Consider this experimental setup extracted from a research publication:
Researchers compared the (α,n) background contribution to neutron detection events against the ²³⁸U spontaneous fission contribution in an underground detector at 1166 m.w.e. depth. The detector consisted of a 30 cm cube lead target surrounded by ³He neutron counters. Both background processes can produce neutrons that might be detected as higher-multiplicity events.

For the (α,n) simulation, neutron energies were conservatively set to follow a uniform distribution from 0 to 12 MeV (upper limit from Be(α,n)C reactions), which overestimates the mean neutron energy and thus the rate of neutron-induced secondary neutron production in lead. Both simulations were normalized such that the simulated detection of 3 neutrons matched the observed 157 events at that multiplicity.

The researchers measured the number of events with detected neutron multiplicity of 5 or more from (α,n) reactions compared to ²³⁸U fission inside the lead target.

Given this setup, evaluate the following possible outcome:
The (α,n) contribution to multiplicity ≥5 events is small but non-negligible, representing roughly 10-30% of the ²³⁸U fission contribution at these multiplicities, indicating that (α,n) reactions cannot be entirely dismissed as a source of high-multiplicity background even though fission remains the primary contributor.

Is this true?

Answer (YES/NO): NO